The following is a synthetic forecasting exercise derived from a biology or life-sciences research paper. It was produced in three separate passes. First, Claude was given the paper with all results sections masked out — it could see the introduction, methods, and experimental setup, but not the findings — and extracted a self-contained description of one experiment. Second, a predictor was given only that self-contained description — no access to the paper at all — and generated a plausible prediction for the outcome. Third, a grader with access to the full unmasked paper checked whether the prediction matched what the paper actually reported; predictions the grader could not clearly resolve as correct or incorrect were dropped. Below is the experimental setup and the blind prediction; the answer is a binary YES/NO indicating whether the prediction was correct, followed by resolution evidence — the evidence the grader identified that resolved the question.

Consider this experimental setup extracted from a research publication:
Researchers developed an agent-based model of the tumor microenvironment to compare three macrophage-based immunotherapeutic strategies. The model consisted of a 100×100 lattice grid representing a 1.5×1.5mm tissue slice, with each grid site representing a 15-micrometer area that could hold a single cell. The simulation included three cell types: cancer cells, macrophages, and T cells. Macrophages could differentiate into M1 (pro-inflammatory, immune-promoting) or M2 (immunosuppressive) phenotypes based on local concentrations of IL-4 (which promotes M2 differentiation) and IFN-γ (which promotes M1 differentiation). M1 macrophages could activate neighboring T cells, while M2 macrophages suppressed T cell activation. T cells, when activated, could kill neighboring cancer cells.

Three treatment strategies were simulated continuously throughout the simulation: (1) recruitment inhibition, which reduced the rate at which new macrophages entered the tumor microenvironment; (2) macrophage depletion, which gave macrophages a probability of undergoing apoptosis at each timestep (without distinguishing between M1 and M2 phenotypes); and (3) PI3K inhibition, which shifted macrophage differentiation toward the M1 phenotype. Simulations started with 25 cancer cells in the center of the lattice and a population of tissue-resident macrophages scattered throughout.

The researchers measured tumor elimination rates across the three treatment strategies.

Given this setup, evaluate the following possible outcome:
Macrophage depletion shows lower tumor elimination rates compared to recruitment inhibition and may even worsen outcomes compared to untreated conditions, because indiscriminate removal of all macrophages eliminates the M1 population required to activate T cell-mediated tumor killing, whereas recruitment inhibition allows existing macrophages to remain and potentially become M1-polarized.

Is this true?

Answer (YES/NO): NO